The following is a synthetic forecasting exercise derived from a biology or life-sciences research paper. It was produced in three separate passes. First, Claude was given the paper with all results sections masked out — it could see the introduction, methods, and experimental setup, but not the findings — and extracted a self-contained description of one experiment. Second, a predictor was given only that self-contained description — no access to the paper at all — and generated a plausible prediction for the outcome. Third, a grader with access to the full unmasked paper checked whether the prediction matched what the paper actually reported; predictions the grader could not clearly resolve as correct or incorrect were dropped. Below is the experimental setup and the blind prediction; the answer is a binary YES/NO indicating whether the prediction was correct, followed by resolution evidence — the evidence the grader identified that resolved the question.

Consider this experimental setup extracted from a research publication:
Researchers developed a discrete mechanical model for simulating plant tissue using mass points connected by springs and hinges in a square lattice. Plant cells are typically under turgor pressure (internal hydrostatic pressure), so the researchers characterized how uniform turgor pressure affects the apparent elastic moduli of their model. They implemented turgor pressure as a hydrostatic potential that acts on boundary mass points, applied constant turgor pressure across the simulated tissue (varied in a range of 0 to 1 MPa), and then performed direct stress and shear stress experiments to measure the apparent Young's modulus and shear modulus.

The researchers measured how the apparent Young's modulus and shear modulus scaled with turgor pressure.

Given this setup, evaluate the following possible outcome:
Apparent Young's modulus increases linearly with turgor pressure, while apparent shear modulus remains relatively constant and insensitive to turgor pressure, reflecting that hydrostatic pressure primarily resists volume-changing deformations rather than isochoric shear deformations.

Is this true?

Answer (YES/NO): NO